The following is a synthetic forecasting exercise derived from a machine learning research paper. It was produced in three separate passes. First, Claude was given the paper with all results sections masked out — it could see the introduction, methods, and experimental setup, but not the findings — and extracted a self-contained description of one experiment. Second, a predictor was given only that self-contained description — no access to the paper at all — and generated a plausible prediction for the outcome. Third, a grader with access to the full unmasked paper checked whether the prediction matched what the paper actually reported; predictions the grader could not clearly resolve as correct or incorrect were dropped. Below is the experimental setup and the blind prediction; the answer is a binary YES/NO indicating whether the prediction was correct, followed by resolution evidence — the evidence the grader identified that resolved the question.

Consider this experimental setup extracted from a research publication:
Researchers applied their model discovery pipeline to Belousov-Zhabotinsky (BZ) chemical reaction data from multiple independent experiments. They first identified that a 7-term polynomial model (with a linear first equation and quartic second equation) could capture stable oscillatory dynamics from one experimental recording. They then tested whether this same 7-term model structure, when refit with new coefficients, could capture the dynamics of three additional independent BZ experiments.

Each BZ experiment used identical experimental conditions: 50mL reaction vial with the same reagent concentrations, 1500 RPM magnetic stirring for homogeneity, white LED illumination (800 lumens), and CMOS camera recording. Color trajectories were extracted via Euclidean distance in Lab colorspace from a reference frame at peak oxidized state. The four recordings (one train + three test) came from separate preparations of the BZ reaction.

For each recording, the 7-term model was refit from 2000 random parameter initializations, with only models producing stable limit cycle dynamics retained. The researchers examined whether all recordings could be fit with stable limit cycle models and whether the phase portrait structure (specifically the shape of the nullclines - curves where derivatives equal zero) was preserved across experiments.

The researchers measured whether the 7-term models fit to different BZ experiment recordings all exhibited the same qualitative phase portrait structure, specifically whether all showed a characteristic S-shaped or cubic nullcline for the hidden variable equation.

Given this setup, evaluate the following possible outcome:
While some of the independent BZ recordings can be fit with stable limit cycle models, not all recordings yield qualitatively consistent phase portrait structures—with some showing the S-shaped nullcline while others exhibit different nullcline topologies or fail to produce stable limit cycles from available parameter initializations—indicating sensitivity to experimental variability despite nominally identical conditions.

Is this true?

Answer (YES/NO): NO